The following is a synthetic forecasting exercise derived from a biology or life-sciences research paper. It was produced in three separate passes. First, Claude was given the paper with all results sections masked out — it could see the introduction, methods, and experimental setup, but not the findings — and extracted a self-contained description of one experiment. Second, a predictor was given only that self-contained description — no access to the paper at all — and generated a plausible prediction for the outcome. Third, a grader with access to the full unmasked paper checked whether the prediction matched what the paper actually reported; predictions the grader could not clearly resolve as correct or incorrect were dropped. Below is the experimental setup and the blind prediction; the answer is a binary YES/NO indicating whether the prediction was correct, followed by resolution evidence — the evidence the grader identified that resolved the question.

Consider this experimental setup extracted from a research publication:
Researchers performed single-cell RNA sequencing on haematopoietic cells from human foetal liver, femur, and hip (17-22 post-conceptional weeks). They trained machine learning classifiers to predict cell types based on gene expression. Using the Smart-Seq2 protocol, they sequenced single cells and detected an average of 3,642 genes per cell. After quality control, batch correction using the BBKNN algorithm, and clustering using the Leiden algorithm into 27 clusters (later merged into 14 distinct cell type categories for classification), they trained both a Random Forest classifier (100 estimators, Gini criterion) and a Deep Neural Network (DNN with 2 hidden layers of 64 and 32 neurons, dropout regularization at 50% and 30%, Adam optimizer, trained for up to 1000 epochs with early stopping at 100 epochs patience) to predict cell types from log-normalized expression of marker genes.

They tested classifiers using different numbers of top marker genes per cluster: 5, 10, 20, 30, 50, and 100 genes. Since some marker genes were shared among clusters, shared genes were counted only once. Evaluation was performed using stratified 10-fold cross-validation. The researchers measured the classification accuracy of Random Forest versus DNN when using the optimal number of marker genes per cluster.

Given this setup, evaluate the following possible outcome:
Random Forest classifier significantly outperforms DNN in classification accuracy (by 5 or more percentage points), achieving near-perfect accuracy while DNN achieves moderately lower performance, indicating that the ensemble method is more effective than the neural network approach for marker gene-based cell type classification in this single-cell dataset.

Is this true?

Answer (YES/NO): NO